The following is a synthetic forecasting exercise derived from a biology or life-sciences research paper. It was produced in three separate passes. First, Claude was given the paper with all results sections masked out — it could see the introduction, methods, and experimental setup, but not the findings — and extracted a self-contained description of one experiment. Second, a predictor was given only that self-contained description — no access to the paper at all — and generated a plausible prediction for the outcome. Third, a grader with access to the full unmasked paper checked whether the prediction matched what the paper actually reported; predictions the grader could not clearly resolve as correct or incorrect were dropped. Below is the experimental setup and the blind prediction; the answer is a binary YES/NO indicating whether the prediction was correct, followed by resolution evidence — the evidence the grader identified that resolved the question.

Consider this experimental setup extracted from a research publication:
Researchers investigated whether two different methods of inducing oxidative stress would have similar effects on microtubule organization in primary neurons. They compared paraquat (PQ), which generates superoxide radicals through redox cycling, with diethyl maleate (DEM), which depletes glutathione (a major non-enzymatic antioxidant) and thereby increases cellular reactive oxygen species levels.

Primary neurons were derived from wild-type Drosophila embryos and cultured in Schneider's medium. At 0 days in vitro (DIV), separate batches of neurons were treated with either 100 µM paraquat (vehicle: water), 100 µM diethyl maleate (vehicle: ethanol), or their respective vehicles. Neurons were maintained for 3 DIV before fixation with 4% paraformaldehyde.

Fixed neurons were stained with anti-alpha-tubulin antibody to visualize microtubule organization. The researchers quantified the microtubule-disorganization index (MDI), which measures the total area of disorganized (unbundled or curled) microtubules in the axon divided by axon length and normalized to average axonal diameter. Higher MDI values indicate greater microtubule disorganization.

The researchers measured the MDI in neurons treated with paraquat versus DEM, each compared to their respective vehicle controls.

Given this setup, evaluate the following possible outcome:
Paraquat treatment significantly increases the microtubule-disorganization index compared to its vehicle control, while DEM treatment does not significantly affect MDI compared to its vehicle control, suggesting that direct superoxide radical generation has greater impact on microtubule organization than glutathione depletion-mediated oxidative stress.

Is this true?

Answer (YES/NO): NO